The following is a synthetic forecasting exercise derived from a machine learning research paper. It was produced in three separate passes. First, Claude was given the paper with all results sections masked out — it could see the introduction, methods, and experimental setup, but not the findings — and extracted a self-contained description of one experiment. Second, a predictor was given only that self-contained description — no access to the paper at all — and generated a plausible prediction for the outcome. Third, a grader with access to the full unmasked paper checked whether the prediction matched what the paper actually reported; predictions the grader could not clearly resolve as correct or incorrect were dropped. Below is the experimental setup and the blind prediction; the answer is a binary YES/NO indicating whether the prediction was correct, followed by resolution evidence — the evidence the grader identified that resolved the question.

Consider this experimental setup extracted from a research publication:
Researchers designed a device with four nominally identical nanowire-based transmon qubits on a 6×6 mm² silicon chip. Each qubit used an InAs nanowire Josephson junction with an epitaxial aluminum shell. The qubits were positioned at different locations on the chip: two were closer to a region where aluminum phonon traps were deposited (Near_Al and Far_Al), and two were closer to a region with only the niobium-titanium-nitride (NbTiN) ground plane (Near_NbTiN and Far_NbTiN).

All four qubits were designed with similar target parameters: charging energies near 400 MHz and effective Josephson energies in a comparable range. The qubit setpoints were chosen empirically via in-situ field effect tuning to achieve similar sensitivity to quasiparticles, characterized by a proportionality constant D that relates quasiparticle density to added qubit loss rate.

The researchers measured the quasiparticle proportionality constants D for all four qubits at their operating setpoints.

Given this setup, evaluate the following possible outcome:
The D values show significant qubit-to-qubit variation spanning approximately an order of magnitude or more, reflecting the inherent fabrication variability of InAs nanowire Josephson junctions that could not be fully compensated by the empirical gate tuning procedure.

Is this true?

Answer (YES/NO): NO